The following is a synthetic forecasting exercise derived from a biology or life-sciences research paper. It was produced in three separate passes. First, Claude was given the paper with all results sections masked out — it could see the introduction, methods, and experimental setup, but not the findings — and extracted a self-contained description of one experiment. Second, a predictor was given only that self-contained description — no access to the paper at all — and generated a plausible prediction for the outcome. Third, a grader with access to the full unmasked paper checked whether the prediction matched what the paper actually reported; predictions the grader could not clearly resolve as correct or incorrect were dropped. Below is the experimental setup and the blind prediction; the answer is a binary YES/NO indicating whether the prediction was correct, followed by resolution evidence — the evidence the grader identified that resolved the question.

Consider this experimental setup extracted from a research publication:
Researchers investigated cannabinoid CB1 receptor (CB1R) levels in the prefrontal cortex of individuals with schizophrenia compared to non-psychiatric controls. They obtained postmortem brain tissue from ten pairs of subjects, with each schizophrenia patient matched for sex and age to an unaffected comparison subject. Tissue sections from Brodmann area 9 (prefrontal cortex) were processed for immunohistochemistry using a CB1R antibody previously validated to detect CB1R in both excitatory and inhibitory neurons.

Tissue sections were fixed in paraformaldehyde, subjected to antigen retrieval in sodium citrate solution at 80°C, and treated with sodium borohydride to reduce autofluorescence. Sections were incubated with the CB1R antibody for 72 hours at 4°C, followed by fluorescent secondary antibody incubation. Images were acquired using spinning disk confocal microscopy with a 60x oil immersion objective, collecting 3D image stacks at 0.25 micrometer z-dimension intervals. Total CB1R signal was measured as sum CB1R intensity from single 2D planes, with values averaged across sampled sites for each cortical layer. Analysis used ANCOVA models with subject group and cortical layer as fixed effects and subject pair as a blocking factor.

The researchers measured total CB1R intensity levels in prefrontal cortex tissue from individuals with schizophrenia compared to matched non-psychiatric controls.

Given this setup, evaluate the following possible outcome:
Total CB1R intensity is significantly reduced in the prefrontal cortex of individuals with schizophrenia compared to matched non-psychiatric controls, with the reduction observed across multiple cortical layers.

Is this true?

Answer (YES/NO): NO